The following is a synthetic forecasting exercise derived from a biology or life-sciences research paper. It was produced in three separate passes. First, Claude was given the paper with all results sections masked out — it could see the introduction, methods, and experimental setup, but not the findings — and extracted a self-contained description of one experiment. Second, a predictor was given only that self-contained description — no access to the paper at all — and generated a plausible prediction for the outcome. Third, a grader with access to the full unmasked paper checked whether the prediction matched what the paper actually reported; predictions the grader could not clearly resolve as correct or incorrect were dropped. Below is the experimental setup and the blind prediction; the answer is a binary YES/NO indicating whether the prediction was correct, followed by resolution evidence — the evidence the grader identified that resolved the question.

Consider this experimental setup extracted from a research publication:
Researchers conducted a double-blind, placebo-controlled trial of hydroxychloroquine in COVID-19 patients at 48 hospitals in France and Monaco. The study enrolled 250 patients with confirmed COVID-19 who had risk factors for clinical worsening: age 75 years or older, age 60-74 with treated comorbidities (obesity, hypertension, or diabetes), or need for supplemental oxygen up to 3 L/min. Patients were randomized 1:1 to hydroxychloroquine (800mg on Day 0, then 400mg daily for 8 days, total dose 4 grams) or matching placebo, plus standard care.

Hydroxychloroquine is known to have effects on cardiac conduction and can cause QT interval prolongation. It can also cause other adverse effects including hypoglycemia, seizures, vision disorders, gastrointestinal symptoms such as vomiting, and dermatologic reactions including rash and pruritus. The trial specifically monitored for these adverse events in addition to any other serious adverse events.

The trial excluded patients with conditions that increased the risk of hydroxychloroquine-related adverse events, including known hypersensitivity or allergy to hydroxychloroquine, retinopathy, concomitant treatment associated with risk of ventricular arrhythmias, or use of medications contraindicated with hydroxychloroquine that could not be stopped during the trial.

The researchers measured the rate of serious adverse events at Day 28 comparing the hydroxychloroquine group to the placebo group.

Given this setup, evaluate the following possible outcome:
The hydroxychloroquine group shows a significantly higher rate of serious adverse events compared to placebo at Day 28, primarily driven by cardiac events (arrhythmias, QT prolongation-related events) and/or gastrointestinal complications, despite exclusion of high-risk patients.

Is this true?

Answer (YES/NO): NO